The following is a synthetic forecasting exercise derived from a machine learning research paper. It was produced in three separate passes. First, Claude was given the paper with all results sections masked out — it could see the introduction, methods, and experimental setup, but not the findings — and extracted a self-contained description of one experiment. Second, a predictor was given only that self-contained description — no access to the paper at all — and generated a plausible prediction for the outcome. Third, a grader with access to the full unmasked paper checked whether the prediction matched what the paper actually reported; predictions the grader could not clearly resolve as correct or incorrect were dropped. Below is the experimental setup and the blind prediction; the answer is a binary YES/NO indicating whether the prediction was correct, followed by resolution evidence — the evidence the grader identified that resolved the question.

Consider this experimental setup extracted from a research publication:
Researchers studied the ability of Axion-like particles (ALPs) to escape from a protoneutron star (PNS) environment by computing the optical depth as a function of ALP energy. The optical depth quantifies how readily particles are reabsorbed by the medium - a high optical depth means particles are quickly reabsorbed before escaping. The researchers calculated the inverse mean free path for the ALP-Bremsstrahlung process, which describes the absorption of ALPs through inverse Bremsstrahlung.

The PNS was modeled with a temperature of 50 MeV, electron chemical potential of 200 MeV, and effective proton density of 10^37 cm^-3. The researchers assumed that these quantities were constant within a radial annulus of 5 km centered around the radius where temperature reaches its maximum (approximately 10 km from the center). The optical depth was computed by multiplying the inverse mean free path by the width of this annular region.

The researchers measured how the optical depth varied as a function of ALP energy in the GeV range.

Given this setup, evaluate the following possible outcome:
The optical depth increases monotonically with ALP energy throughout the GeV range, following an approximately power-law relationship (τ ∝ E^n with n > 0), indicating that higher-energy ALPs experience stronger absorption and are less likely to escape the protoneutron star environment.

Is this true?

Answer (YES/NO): NO